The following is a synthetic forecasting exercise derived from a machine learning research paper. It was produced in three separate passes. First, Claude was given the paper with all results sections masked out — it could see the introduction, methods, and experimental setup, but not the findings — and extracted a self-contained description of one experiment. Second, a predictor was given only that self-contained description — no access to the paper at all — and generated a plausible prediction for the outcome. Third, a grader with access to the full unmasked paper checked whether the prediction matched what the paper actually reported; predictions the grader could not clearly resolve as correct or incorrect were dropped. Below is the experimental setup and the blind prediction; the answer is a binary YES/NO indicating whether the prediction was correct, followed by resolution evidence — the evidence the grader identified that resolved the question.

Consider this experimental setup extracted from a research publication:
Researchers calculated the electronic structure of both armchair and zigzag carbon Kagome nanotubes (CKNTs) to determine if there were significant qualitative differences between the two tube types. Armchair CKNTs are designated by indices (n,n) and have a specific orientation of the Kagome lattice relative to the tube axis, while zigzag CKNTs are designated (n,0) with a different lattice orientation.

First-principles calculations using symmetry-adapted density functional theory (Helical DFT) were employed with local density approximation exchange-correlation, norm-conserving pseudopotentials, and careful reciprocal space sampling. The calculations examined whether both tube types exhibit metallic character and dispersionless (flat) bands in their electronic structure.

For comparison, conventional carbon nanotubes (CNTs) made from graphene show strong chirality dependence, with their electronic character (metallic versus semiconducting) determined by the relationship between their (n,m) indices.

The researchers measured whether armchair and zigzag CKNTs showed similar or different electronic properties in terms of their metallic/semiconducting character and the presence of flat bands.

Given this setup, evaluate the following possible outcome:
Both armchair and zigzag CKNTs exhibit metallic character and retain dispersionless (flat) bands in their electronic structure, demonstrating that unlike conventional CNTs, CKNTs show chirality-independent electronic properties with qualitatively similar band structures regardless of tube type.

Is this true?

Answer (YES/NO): YES